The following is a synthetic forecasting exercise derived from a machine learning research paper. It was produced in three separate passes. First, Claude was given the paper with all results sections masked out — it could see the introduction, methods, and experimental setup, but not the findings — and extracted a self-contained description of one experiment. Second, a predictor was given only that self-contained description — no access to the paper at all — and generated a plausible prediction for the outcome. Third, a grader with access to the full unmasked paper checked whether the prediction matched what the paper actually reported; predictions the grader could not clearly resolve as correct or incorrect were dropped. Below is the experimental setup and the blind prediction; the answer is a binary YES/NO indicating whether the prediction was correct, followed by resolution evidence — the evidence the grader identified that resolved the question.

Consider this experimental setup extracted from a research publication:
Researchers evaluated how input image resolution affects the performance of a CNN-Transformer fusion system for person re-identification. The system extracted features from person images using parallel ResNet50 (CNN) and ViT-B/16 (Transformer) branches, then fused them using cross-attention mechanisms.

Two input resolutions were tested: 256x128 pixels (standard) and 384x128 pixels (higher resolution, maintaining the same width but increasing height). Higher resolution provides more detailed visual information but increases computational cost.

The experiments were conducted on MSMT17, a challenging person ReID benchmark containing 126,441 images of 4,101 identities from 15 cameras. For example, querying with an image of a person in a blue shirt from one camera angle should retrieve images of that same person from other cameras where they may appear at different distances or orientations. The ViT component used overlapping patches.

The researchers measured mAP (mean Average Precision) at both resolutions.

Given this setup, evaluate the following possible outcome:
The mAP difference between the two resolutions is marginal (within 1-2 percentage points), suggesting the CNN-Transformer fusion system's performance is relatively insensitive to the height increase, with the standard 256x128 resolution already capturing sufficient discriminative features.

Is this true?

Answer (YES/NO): YES